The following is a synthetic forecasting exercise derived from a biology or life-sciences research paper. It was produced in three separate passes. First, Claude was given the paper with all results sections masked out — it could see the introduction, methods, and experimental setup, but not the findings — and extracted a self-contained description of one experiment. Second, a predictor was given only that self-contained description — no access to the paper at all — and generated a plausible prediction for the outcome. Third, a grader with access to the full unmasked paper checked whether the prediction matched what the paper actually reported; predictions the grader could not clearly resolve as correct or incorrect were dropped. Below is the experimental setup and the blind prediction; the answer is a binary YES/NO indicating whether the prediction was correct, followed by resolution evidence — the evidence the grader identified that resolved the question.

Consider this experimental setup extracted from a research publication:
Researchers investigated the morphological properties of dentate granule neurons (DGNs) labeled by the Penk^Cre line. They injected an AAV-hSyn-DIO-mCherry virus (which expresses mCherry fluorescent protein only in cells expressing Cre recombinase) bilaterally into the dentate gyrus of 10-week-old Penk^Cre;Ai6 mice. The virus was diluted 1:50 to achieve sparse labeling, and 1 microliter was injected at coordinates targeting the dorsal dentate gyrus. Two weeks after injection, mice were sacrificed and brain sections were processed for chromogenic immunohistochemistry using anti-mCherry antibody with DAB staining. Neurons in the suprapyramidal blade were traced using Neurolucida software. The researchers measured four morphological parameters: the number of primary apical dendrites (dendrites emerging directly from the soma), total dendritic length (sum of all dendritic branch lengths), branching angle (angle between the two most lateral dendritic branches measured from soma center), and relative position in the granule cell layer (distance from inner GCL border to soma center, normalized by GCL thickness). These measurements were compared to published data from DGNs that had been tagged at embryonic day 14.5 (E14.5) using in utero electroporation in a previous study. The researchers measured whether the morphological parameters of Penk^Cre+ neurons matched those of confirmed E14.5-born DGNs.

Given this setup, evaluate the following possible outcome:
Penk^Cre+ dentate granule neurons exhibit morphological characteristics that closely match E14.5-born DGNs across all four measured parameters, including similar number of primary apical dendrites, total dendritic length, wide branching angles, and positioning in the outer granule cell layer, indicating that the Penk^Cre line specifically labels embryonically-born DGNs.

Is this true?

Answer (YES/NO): YES